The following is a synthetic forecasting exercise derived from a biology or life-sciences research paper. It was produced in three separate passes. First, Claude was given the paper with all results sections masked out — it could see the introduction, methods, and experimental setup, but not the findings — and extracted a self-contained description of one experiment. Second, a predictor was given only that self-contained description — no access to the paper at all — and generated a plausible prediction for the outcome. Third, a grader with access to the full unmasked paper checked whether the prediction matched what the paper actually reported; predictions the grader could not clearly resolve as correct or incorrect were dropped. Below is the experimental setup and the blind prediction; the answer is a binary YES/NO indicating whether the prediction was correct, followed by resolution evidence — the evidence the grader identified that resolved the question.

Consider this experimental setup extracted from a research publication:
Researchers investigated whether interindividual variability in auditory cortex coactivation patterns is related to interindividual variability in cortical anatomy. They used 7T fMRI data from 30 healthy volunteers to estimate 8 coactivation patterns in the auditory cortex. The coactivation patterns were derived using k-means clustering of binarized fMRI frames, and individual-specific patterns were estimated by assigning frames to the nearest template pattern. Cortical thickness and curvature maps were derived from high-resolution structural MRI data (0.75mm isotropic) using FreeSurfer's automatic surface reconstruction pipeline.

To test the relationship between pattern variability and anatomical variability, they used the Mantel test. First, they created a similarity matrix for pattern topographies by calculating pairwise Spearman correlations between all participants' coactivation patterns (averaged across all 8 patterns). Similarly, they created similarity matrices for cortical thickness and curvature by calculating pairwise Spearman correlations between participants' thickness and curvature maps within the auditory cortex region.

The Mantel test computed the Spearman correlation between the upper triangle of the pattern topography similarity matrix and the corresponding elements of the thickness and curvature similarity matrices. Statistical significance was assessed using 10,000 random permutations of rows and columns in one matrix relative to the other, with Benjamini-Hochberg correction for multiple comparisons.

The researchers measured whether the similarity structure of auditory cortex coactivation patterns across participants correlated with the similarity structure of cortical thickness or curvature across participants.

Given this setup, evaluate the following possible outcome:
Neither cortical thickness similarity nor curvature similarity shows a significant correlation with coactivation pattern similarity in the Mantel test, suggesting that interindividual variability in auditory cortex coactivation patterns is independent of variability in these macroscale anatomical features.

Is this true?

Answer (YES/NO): YES